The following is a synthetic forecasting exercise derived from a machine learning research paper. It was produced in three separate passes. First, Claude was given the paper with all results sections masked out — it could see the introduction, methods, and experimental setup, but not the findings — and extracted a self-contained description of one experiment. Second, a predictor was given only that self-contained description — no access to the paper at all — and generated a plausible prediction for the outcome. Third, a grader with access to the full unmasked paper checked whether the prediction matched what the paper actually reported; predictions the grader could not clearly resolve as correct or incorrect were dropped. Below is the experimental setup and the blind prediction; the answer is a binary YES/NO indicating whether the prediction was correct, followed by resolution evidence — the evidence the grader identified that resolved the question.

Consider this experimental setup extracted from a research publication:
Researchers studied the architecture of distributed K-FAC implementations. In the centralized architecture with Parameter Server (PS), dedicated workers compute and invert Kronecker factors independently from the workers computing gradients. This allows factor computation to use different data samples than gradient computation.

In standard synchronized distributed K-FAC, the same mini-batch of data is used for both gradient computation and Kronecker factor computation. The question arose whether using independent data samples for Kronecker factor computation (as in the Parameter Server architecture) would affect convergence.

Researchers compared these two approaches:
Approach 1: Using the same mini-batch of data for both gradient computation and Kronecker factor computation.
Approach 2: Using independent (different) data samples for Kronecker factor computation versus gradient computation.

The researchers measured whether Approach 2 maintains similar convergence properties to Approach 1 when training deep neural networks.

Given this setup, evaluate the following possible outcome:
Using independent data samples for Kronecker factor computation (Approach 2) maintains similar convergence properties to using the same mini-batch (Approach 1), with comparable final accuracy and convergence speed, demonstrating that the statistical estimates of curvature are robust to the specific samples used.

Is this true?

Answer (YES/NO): YES